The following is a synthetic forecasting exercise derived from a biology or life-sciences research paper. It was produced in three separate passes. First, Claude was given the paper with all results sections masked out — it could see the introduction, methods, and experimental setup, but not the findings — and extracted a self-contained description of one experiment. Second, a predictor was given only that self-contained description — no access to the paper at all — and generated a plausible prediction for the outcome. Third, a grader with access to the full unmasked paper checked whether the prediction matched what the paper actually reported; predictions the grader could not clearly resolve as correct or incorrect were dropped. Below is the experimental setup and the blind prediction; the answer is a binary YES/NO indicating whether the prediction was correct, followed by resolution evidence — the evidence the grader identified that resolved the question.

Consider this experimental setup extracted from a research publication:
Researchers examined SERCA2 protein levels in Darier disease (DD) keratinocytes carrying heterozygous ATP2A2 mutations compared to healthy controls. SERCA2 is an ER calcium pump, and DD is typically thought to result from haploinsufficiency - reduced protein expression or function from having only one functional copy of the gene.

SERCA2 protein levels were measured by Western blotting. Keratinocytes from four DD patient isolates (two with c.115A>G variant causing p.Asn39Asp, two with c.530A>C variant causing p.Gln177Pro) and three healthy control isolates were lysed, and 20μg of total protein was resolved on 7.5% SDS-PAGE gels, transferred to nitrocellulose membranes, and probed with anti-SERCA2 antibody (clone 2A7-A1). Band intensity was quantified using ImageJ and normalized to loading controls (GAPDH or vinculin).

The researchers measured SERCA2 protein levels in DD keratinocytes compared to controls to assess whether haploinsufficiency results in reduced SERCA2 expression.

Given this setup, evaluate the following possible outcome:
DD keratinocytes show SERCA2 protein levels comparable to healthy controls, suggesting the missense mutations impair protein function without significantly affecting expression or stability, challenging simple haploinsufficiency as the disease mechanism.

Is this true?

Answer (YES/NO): NO